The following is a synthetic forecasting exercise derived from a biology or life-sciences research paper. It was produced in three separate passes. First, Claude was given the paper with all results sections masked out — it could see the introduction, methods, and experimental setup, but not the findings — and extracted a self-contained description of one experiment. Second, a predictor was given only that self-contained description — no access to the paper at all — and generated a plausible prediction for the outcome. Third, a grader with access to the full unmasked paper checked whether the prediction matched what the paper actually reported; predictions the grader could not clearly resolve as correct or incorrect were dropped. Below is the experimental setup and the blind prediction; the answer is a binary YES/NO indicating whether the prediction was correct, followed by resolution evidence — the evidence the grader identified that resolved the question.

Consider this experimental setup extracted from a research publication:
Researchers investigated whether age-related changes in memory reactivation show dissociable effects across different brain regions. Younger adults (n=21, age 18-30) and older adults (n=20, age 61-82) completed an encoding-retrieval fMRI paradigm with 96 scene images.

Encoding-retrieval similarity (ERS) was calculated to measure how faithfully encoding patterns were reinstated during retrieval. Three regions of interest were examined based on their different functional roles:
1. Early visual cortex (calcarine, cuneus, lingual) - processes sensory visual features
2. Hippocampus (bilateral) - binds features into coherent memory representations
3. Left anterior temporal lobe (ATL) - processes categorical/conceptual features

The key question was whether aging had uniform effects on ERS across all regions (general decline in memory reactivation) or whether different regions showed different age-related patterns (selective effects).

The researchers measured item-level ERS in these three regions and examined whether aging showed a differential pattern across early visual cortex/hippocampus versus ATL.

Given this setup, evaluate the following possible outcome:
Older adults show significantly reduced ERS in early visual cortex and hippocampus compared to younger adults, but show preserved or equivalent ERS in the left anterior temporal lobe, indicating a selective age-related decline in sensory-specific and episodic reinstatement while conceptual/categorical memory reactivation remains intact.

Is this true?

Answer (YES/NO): NO